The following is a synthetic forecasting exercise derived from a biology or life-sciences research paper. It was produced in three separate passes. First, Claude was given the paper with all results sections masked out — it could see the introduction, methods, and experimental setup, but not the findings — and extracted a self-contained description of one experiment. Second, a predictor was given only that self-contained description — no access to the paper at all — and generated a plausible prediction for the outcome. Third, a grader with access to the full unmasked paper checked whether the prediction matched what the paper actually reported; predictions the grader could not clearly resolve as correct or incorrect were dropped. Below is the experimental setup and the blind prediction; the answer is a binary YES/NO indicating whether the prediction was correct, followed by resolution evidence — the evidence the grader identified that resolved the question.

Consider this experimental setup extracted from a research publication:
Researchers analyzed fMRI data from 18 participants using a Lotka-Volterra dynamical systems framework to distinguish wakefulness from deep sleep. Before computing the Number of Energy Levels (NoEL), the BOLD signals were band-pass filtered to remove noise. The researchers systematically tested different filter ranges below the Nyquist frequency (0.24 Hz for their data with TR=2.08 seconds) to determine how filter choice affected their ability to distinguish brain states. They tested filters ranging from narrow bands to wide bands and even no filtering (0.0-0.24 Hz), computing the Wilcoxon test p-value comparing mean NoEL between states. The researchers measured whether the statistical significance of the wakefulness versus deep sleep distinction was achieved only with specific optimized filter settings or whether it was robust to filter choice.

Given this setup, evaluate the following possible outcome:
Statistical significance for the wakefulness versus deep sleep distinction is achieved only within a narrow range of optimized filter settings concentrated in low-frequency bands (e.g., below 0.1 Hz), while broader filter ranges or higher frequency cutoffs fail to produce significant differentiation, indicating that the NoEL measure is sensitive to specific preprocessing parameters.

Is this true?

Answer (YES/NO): NO